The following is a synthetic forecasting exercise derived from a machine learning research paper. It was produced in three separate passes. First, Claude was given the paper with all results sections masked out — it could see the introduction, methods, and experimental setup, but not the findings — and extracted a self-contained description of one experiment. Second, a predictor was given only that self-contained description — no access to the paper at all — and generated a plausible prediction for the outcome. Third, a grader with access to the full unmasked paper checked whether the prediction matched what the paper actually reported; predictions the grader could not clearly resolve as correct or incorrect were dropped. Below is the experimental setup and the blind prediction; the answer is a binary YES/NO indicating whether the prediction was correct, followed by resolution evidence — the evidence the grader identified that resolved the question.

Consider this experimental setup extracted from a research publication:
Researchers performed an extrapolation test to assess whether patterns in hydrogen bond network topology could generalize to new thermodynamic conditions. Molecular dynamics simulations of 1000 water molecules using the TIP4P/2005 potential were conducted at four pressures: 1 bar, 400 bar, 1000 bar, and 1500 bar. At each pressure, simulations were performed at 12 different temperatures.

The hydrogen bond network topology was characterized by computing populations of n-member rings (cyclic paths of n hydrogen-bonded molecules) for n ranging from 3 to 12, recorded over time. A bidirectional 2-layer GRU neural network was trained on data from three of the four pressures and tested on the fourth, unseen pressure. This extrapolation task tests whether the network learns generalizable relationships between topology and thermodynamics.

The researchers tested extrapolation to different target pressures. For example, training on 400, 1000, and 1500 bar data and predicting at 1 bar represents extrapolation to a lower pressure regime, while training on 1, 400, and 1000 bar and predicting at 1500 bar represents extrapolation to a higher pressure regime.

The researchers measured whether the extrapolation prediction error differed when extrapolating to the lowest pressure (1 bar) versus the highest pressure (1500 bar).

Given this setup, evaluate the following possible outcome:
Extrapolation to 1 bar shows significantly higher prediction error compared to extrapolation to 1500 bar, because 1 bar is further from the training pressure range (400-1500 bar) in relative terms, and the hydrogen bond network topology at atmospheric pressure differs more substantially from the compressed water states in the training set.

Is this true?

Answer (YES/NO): NO